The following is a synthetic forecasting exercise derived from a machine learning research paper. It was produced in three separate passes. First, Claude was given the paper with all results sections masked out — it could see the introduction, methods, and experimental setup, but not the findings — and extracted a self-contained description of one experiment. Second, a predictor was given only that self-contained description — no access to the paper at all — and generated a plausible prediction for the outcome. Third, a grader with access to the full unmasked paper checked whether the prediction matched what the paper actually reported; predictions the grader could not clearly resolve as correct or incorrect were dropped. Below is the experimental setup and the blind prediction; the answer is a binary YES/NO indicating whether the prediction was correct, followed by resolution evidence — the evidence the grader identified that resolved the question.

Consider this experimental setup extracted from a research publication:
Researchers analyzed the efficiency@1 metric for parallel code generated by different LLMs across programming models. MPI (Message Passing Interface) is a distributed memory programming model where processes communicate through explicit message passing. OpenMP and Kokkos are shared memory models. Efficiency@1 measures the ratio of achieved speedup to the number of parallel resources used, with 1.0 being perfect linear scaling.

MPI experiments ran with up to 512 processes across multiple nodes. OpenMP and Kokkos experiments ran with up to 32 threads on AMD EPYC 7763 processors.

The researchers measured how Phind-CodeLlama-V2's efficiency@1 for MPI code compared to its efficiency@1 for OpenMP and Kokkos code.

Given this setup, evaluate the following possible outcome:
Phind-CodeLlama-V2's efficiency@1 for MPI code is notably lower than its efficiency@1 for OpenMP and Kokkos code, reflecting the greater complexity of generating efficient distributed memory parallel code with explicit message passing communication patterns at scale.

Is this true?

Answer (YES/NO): NO